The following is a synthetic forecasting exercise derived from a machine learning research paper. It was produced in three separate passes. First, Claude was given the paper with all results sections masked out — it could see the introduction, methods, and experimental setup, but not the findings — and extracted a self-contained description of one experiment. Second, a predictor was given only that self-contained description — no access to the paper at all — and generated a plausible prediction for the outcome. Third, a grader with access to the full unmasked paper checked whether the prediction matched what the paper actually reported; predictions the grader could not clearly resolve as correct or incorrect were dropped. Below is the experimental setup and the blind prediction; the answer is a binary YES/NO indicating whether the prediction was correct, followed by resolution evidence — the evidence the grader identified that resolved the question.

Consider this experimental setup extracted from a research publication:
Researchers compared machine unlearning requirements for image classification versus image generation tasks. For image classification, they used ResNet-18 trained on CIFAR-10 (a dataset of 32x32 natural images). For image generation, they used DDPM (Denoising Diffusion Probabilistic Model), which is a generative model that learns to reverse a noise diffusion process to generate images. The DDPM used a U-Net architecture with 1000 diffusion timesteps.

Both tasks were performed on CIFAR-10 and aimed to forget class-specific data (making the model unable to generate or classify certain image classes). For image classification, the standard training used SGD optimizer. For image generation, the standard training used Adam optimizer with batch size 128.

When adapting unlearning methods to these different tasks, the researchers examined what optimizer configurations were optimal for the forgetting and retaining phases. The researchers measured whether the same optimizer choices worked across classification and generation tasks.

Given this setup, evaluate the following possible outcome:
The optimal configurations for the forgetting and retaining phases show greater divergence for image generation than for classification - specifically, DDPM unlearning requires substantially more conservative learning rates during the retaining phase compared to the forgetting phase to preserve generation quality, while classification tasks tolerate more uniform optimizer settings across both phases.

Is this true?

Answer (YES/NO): NO